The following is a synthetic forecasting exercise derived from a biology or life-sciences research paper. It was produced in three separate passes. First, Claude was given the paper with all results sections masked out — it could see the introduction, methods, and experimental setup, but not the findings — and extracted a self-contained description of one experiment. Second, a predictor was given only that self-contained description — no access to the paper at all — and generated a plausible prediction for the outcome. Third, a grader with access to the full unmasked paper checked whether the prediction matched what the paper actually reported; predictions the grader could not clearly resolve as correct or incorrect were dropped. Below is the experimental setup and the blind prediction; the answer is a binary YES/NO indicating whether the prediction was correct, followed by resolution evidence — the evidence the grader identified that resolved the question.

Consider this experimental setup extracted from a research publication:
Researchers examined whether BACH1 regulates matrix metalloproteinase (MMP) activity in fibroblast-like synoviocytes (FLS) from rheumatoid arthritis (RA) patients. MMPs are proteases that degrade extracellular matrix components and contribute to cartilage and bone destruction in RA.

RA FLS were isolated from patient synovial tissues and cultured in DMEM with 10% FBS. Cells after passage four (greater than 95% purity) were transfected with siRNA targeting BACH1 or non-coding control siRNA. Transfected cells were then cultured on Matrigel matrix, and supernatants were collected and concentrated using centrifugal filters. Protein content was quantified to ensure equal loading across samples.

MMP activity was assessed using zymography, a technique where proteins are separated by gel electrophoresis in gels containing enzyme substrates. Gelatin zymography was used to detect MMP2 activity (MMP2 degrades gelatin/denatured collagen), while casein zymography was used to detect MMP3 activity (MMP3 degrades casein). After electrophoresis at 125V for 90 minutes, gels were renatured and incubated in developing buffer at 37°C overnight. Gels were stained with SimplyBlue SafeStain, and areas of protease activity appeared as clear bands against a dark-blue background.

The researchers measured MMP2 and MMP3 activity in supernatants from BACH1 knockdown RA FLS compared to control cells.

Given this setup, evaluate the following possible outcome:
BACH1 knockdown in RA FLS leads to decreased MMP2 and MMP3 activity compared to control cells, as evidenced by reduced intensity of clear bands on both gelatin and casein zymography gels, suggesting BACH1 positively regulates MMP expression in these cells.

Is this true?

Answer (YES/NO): NO